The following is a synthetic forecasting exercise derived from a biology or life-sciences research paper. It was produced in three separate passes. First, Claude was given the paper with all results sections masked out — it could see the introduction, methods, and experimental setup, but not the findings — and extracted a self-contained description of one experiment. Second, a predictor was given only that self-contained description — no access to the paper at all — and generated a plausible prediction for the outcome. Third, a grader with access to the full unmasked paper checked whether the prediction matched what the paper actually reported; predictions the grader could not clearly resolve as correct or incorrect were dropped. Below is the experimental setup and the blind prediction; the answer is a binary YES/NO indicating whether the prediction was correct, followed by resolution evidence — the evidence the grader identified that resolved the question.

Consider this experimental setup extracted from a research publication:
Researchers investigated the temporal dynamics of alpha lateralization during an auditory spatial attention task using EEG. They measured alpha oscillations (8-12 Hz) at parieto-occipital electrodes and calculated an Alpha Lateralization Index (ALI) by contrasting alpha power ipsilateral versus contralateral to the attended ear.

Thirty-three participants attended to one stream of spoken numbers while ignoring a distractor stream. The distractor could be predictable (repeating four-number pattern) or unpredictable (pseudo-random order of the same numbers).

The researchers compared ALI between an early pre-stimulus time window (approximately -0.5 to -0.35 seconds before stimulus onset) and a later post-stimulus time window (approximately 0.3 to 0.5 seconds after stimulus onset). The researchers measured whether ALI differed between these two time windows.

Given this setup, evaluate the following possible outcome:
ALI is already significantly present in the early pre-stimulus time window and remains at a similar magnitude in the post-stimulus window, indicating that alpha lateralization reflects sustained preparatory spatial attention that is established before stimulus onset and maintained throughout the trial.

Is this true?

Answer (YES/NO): NO